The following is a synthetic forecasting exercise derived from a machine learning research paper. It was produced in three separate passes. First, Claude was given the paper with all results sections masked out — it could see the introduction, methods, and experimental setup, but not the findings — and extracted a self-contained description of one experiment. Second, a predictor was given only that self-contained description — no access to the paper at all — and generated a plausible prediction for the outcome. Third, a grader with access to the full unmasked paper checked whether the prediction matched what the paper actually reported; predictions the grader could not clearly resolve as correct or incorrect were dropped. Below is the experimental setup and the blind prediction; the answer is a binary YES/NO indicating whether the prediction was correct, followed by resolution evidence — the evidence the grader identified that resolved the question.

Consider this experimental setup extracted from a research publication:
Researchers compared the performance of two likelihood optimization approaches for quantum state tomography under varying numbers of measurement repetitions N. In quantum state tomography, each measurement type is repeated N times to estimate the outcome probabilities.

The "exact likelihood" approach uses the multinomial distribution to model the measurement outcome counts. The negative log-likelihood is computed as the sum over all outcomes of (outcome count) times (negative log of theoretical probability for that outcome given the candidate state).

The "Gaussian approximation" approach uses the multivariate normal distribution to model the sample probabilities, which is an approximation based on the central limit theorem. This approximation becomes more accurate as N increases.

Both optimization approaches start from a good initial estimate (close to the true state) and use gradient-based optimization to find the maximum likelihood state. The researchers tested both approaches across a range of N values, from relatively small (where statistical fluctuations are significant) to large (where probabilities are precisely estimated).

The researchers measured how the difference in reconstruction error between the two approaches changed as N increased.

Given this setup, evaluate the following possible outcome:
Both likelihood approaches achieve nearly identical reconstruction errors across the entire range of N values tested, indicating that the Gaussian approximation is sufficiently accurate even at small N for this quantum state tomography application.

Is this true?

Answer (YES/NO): NO